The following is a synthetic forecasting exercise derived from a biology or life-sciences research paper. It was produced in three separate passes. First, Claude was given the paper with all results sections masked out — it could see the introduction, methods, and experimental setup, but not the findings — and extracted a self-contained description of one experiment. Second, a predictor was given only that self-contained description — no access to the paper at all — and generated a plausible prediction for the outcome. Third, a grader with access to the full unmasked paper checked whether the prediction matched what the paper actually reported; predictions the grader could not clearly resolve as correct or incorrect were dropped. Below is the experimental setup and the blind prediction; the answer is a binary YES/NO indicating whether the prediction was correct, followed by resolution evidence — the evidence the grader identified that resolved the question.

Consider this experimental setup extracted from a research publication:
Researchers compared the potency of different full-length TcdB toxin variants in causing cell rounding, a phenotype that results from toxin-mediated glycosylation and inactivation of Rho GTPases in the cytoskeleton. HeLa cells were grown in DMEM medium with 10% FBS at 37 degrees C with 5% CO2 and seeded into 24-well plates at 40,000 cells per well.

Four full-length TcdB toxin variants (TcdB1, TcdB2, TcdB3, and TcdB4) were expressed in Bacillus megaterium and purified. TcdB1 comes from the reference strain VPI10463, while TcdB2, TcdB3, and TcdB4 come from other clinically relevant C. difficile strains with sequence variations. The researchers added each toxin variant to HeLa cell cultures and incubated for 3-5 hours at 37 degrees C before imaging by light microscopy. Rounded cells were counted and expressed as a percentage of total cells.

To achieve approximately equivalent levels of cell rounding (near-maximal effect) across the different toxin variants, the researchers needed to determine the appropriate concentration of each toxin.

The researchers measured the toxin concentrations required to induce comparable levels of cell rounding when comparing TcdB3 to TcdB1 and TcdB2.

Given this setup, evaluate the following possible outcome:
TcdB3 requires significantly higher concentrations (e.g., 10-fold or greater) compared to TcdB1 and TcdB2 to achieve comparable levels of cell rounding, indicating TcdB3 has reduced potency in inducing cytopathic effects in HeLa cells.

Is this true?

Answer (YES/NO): YES